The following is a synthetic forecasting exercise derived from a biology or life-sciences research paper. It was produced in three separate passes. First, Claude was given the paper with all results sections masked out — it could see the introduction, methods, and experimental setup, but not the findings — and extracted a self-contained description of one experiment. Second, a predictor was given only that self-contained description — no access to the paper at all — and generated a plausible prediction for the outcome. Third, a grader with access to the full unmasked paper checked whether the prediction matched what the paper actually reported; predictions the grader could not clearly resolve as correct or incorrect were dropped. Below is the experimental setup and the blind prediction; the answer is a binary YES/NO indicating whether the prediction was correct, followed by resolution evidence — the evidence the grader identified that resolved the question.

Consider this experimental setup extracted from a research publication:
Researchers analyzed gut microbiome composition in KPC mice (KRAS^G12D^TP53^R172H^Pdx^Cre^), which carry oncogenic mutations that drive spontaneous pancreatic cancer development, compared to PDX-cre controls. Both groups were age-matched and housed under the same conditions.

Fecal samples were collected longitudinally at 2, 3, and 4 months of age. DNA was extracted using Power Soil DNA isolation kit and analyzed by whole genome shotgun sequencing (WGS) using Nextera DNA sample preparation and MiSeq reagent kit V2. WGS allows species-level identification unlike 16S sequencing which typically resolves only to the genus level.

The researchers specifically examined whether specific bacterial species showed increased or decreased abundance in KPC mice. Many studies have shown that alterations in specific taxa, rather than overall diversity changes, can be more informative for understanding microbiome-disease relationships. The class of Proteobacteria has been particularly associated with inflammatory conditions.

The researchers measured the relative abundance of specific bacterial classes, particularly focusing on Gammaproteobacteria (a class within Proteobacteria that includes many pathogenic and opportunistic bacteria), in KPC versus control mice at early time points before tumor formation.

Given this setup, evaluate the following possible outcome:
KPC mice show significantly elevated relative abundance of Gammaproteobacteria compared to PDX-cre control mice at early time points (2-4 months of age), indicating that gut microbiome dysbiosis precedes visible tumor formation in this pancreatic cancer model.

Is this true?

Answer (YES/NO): NO